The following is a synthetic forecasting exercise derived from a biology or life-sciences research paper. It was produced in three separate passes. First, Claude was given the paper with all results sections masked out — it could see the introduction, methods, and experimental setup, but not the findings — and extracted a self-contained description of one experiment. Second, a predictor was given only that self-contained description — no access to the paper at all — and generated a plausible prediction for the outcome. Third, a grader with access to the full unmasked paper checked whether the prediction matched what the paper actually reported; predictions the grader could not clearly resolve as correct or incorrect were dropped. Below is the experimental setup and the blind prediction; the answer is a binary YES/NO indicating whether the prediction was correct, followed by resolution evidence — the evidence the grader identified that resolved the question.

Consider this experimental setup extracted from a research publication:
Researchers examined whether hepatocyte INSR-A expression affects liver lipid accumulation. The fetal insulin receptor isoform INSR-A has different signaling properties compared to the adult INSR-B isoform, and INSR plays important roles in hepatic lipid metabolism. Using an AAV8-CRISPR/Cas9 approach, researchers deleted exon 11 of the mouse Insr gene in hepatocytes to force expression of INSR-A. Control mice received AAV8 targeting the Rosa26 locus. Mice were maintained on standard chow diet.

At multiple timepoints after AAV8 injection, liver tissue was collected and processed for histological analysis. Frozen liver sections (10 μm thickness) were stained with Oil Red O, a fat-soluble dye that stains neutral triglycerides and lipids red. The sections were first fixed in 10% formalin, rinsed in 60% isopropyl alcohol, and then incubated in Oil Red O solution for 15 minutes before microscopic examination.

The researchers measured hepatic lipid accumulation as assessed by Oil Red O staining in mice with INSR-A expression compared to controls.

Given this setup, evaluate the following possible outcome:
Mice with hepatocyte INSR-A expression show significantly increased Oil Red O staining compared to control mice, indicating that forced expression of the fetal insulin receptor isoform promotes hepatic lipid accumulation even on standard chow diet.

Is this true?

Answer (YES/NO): NO